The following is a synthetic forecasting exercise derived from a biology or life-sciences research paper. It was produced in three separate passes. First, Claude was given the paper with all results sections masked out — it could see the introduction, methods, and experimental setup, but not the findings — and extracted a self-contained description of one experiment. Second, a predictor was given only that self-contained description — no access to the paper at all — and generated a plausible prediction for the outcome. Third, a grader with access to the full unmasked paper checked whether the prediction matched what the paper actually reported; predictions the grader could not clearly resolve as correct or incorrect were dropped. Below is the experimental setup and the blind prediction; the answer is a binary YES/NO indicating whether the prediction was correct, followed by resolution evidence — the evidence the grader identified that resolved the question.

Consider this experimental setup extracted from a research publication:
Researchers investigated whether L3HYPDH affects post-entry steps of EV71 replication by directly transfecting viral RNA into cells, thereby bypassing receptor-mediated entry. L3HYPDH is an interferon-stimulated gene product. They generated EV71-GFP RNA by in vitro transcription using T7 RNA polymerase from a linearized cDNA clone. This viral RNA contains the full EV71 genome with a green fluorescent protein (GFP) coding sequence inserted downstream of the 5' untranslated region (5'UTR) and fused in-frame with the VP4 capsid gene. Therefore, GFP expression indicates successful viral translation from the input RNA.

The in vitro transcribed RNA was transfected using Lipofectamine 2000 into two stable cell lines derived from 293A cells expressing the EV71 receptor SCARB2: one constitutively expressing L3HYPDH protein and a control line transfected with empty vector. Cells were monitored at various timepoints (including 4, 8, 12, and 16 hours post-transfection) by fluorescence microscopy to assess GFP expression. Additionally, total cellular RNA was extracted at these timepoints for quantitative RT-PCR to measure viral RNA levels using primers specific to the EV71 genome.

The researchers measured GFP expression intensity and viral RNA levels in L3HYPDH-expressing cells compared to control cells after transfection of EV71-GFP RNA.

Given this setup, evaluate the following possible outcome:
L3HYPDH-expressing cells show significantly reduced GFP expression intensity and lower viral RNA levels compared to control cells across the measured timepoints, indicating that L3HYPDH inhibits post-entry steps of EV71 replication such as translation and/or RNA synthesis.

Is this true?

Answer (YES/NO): YES